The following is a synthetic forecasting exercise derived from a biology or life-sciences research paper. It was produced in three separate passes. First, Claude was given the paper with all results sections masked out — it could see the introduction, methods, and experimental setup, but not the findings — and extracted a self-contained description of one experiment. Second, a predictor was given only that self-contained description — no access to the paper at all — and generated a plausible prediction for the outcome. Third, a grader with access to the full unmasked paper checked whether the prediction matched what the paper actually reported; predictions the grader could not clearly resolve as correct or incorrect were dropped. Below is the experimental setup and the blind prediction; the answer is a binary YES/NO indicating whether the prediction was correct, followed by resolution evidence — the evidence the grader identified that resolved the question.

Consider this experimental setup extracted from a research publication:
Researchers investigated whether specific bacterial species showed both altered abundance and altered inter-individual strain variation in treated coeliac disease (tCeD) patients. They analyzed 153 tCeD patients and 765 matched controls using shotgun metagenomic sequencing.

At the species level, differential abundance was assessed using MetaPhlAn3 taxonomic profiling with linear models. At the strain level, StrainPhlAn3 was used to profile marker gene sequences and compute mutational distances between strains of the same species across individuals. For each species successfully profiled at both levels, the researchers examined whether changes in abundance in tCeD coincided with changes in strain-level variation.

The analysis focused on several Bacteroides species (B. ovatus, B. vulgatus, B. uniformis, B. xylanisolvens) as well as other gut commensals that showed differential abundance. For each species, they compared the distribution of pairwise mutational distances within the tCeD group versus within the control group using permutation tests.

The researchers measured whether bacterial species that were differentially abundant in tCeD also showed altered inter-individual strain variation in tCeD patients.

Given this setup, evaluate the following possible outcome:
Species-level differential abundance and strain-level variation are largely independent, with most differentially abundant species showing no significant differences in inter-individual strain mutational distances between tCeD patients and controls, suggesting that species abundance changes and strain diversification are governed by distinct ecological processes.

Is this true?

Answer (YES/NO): NO